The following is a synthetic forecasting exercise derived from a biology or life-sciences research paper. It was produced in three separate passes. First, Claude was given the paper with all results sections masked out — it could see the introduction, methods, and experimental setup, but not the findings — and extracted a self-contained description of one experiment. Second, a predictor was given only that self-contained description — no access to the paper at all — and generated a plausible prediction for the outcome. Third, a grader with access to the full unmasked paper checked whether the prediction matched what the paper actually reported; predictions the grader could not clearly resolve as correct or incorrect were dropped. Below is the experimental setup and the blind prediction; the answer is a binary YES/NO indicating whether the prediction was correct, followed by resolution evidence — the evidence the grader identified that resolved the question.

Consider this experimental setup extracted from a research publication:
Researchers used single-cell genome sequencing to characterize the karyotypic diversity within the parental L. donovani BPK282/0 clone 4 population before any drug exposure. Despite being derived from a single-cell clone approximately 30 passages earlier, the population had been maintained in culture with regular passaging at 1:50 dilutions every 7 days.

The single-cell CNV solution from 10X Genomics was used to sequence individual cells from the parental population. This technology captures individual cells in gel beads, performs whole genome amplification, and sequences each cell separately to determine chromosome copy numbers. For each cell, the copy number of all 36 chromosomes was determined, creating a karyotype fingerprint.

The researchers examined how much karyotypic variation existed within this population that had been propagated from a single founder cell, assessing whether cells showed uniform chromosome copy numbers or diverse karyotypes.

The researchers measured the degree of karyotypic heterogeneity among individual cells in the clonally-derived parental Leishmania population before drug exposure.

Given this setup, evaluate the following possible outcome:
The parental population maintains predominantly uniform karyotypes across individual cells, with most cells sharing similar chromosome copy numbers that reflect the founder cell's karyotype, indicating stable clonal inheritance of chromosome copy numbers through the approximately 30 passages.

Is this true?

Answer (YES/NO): NO